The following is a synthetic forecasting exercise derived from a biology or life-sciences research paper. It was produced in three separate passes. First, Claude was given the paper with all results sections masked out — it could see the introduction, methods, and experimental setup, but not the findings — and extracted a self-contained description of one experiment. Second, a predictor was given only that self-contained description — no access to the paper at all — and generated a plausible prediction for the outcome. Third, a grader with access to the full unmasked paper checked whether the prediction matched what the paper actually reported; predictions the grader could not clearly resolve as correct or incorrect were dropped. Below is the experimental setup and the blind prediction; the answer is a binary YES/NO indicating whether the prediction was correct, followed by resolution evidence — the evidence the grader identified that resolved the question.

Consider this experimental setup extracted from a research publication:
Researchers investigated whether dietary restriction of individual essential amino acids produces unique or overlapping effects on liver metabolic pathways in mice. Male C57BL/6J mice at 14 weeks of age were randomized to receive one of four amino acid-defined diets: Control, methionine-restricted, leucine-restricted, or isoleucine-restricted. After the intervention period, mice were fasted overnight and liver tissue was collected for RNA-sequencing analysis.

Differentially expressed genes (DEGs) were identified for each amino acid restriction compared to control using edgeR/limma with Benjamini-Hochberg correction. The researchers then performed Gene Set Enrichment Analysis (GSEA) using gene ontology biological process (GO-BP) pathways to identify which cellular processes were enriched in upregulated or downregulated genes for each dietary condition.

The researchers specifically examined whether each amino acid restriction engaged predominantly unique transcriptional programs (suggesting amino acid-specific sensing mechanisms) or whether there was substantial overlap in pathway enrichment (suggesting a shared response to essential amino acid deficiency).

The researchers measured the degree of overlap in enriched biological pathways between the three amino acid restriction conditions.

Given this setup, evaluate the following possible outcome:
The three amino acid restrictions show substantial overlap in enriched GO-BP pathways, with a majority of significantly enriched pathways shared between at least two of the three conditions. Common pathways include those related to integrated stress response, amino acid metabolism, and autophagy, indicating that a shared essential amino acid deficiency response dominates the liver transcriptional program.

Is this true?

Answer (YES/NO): NO